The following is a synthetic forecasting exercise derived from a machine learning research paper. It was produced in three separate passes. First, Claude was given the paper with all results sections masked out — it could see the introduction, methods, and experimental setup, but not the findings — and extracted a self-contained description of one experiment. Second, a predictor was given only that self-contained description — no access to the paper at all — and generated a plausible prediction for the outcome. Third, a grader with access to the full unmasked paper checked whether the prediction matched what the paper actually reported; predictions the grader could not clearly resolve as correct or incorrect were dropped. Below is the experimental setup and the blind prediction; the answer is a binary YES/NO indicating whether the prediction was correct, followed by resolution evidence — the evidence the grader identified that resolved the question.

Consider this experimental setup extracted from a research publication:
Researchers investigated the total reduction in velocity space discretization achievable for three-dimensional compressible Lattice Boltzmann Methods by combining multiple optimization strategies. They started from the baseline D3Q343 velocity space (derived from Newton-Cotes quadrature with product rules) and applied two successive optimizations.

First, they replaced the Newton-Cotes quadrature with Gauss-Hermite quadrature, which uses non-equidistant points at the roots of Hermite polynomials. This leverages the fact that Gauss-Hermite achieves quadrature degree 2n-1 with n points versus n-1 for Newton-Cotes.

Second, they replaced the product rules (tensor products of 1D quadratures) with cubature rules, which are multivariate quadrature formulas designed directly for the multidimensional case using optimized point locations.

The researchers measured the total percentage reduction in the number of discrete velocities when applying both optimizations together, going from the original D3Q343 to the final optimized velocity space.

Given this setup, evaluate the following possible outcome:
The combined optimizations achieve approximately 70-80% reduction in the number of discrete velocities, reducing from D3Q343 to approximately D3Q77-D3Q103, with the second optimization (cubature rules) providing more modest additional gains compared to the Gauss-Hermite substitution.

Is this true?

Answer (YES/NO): NO